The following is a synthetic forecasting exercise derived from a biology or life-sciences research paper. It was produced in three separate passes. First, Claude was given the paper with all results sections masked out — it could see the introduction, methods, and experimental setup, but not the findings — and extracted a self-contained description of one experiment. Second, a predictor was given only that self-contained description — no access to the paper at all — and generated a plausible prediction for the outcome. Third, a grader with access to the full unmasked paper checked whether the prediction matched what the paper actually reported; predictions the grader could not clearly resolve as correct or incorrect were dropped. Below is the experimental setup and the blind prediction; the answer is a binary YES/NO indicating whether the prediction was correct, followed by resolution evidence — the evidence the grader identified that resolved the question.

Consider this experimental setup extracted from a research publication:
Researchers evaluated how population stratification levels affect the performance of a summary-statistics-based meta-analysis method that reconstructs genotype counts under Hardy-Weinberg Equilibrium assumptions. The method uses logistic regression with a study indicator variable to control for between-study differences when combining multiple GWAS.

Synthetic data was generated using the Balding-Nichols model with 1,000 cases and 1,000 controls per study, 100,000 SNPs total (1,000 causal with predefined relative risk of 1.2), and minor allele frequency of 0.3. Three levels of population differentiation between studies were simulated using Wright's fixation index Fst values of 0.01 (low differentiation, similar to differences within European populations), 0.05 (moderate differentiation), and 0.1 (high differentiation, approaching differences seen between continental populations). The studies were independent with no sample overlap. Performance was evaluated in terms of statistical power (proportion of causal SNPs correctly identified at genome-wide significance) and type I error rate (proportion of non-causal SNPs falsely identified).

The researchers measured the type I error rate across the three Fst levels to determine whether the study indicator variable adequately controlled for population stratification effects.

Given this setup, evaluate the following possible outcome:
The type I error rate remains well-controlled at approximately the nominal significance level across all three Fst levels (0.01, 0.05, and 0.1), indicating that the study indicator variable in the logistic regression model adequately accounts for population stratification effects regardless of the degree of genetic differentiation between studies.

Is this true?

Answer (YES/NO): YES